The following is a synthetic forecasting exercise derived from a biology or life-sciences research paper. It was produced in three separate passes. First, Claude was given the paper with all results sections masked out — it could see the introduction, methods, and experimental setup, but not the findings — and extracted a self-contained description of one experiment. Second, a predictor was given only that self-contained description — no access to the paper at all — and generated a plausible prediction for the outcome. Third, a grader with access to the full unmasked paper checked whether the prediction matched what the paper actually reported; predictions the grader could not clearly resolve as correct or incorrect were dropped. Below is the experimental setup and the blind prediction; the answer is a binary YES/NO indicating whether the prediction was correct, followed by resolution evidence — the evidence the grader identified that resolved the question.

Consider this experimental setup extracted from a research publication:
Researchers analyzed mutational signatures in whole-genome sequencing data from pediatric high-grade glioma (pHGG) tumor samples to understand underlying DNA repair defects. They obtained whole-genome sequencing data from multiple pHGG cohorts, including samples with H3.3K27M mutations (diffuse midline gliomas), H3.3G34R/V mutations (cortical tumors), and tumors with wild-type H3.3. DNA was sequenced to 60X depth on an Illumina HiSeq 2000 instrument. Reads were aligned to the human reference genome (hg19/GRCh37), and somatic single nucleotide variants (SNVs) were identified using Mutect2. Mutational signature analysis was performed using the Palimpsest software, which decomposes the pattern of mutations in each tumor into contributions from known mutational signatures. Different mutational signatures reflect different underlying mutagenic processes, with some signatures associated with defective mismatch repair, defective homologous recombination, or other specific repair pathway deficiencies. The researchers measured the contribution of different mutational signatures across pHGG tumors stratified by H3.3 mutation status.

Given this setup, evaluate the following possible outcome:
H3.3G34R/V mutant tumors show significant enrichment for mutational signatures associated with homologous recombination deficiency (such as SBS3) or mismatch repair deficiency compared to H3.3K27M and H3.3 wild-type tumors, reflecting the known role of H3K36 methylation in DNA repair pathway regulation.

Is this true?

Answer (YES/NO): NO